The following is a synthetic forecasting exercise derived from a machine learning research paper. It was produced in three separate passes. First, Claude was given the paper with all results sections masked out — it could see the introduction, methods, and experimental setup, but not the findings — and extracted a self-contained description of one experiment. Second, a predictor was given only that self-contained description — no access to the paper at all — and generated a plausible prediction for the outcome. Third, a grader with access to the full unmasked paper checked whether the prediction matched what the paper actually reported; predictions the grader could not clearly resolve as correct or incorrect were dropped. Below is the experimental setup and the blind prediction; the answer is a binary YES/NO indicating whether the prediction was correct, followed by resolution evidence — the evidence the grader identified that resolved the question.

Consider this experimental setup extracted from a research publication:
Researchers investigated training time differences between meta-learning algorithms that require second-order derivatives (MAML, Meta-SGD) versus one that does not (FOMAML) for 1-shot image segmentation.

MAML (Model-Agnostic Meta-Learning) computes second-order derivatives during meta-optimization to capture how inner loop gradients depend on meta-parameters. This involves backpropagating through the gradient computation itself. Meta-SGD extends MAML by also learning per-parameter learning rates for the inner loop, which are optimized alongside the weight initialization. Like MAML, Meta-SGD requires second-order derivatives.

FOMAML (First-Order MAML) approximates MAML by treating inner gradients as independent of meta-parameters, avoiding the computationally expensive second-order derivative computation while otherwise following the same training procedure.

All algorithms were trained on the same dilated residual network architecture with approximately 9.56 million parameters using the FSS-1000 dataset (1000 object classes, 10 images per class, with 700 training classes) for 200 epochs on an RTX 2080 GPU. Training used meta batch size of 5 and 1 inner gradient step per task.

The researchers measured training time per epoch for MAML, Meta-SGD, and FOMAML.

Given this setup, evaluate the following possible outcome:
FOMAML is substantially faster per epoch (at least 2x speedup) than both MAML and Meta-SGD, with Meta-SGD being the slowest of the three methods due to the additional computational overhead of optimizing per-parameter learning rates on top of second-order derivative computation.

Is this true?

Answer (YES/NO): NO